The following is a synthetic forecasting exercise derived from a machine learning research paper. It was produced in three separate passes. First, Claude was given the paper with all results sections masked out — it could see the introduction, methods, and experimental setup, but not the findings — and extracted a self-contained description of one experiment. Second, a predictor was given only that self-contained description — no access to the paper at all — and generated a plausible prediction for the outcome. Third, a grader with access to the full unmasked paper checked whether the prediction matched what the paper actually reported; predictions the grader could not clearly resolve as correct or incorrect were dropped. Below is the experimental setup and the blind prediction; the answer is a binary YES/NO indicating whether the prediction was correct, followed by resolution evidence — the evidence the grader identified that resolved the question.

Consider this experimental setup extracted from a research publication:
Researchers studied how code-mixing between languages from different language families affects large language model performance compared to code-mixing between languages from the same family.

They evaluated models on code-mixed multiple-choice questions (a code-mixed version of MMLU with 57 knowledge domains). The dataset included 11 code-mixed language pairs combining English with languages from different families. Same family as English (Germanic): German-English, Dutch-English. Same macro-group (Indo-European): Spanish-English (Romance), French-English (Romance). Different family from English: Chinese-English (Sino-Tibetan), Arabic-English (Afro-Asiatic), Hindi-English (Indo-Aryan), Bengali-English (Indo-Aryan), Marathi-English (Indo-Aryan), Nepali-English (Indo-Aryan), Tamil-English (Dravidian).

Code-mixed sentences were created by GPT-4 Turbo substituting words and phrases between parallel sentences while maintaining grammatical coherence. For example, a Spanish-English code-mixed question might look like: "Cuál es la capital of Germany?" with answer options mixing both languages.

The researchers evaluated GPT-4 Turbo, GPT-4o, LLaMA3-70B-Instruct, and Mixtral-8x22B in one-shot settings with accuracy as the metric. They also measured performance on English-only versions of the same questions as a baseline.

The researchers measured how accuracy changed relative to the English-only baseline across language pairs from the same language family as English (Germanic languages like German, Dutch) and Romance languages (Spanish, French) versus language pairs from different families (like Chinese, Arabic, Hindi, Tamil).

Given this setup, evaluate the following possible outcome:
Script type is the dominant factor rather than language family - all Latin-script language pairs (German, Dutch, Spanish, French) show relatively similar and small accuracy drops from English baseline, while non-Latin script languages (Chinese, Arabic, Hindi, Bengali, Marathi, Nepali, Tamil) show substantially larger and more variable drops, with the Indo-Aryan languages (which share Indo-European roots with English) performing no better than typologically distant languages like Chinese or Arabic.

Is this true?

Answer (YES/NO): NO